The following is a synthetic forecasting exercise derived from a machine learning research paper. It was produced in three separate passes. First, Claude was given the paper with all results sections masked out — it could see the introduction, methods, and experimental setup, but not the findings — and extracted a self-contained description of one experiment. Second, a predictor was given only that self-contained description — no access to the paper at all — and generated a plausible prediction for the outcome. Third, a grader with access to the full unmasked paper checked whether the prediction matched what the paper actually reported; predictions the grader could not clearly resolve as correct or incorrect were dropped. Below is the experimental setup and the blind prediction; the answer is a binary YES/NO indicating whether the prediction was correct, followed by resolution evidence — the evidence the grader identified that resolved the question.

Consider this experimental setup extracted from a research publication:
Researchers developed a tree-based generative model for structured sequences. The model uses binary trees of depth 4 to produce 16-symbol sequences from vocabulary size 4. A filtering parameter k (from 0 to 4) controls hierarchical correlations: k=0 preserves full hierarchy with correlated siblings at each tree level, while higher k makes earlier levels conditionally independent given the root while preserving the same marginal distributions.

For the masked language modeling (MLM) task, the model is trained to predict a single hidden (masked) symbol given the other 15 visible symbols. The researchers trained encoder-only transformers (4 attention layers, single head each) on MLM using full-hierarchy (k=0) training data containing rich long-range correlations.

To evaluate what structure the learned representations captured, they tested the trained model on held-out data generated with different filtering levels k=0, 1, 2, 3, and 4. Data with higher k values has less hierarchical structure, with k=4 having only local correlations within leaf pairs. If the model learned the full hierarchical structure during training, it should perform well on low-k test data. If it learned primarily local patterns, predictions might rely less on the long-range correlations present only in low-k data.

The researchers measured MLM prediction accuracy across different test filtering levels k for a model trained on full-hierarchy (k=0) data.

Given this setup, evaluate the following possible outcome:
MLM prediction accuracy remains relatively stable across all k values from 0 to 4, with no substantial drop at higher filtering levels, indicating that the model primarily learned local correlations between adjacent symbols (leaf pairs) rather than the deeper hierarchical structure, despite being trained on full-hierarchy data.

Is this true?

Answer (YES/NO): NO